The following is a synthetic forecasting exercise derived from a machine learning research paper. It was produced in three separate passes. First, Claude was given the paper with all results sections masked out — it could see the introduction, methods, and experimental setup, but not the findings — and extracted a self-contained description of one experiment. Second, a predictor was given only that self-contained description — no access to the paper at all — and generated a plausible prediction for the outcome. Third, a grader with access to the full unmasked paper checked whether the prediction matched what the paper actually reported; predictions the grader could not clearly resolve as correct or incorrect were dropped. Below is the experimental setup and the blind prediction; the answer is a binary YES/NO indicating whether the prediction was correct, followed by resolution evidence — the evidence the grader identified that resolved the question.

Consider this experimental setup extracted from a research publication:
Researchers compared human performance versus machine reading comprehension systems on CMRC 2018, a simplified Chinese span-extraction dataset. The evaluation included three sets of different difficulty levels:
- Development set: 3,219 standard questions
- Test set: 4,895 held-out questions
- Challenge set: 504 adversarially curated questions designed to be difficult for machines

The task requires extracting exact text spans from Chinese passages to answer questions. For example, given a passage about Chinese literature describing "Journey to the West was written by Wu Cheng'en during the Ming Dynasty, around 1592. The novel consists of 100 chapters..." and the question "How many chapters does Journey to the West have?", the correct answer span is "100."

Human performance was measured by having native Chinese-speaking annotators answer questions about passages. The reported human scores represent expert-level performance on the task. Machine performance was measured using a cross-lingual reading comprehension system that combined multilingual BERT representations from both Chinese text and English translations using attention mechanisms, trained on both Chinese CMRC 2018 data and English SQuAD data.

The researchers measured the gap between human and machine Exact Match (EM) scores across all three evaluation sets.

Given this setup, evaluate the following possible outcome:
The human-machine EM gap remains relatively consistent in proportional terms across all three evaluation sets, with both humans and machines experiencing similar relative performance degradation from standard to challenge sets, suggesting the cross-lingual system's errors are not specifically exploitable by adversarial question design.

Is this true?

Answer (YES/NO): NO